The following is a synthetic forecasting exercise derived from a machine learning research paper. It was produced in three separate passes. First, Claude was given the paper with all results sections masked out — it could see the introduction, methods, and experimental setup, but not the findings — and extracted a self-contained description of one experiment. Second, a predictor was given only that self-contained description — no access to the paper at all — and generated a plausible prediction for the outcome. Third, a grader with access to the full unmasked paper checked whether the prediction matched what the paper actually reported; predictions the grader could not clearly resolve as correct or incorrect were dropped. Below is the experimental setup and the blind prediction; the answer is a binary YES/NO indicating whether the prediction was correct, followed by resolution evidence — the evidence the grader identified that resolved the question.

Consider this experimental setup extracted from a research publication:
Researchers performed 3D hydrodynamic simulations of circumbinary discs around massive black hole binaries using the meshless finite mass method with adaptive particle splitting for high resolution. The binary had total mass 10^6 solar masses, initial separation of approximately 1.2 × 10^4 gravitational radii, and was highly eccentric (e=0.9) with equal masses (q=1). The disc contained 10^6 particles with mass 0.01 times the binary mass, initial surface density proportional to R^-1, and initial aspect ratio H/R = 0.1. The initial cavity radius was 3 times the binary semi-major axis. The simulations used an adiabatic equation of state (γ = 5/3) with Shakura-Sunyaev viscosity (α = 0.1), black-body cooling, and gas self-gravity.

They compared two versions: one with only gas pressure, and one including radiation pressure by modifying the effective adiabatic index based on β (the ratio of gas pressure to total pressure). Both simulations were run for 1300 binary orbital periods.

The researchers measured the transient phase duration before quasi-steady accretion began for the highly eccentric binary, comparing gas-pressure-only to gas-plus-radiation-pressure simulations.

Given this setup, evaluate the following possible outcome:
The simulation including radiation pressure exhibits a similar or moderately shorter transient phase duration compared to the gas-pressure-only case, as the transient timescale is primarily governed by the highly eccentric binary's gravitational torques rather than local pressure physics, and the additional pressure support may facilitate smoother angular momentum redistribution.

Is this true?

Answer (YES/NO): NO